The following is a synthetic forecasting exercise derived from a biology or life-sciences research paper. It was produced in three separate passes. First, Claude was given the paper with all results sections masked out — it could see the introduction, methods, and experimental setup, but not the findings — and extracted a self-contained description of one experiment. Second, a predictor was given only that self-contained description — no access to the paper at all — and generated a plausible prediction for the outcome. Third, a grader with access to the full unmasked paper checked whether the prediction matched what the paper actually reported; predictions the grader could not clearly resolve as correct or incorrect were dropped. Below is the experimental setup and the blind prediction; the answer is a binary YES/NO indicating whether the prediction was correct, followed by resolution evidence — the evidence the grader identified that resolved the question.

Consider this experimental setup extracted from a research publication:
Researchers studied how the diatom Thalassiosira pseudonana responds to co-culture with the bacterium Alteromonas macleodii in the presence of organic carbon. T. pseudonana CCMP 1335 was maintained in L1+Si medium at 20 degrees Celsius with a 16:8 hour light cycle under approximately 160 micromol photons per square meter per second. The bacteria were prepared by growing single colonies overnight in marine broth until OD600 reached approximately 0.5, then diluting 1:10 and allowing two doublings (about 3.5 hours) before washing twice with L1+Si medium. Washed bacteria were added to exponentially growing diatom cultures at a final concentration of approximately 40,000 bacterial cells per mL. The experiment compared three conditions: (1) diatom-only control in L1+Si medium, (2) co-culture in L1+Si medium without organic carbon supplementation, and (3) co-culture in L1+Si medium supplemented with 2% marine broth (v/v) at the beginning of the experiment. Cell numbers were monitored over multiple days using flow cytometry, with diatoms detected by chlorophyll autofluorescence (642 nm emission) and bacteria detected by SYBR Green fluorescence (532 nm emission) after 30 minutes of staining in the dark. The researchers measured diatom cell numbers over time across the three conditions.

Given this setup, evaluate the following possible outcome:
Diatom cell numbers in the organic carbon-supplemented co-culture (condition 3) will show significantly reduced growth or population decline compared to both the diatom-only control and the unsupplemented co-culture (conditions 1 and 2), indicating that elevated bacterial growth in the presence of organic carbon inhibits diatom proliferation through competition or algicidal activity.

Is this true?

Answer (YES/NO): YES